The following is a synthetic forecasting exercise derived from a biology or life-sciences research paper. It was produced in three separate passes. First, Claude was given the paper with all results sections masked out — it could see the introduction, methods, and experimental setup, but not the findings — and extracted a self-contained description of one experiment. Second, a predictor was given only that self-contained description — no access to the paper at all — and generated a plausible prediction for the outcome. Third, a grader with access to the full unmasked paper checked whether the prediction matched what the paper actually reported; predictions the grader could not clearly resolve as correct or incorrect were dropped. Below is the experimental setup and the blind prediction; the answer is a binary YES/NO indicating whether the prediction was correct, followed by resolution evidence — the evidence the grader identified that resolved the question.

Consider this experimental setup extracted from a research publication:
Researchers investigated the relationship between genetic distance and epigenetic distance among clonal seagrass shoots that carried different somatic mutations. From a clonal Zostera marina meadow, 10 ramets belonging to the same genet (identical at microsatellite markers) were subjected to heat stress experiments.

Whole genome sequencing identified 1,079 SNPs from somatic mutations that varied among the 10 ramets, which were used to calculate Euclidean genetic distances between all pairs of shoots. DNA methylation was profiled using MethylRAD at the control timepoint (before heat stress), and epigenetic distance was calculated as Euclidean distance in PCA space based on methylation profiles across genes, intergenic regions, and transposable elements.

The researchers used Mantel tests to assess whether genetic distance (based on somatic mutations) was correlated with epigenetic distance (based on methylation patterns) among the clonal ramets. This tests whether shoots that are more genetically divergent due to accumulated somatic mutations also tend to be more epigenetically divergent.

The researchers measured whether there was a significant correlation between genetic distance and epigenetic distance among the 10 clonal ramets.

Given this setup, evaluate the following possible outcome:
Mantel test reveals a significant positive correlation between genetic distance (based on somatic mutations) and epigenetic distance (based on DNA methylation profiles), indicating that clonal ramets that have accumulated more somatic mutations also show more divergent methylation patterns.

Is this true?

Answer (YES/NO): NO